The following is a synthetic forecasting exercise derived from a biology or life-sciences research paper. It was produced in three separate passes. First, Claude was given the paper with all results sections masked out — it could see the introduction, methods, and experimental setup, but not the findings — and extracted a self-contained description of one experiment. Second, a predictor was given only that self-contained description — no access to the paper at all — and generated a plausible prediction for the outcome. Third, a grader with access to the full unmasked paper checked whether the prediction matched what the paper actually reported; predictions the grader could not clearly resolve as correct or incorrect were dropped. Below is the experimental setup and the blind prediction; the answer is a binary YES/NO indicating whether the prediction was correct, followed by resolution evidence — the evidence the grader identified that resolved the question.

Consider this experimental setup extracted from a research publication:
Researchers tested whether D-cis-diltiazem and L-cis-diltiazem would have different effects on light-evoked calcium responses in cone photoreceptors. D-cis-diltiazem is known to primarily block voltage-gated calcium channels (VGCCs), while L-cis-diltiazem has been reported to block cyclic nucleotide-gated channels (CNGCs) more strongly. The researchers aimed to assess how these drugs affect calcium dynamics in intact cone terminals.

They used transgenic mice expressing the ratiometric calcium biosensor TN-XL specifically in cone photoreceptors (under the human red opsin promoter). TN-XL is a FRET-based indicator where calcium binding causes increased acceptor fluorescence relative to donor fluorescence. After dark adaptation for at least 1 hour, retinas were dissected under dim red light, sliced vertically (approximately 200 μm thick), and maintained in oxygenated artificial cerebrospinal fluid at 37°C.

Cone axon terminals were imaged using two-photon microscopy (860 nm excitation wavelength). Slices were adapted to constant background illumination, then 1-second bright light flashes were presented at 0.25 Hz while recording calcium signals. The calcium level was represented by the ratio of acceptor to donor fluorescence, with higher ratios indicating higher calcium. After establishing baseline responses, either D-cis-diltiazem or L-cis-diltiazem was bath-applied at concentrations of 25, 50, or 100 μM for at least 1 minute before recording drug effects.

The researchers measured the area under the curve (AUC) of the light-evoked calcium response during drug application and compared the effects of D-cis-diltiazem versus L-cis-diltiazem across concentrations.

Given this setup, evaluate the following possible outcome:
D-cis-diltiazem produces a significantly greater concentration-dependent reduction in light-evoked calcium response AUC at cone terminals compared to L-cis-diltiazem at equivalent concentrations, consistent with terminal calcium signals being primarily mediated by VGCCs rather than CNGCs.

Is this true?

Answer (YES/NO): NO